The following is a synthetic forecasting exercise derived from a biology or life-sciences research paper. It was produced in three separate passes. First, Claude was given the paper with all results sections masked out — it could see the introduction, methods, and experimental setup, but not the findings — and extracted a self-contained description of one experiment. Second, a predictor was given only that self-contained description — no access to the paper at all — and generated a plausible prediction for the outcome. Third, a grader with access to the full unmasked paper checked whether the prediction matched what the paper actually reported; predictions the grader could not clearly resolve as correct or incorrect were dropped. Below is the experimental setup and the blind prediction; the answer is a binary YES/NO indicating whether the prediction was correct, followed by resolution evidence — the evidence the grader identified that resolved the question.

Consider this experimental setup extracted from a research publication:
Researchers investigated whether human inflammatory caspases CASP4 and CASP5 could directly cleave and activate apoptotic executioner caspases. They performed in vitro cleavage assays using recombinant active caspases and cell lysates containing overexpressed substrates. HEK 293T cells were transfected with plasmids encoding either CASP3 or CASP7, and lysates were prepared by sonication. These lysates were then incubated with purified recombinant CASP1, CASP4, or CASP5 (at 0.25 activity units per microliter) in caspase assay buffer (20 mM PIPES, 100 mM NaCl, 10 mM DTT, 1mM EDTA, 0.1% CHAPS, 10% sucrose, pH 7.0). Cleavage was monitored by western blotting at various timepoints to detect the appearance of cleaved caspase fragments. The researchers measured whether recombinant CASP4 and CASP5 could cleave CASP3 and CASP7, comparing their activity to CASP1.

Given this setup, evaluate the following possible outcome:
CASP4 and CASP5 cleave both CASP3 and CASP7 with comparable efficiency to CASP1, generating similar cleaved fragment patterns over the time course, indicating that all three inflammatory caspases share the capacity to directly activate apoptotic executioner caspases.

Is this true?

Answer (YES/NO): NO